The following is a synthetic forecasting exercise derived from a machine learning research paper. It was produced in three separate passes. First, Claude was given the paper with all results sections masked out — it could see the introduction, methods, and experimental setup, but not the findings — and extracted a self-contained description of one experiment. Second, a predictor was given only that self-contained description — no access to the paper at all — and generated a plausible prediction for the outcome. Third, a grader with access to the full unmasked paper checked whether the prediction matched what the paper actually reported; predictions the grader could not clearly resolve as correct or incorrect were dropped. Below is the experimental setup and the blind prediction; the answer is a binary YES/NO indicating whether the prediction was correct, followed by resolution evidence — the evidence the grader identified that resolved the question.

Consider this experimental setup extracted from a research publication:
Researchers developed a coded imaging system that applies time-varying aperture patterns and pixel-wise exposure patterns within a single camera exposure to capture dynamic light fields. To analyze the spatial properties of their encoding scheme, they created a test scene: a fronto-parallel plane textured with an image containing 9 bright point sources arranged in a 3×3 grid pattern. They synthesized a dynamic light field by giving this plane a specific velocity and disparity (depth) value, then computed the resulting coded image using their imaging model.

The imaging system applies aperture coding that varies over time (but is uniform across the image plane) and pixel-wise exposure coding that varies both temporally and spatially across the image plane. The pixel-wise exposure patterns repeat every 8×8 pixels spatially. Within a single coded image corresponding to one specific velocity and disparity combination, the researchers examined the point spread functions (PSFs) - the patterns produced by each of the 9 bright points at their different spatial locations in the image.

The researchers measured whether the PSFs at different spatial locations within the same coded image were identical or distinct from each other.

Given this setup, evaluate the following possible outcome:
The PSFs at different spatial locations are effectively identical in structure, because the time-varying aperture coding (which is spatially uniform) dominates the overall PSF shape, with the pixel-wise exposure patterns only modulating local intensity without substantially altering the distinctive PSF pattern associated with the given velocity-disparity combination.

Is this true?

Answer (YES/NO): NO